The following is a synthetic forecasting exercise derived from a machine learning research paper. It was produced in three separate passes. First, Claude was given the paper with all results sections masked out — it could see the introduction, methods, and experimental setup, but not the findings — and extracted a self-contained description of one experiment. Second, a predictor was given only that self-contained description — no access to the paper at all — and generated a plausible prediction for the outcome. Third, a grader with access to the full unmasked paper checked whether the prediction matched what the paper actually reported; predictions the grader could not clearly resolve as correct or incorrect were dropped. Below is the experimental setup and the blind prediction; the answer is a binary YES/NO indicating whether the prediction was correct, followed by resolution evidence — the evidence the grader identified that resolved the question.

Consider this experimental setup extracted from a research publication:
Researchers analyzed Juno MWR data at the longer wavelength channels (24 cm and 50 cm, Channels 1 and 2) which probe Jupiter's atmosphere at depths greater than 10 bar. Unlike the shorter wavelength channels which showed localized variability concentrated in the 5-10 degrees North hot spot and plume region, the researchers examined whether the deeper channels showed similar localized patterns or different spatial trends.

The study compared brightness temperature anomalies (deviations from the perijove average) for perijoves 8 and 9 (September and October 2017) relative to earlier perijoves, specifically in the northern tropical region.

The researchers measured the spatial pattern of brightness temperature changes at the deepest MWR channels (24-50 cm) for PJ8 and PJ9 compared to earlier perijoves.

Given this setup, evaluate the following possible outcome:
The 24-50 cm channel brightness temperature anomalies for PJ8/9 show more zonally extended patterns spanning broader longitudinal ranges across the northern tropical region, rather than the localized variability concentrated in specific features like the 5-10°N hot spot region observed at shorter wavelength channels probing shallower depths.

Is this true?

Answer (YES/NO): YES